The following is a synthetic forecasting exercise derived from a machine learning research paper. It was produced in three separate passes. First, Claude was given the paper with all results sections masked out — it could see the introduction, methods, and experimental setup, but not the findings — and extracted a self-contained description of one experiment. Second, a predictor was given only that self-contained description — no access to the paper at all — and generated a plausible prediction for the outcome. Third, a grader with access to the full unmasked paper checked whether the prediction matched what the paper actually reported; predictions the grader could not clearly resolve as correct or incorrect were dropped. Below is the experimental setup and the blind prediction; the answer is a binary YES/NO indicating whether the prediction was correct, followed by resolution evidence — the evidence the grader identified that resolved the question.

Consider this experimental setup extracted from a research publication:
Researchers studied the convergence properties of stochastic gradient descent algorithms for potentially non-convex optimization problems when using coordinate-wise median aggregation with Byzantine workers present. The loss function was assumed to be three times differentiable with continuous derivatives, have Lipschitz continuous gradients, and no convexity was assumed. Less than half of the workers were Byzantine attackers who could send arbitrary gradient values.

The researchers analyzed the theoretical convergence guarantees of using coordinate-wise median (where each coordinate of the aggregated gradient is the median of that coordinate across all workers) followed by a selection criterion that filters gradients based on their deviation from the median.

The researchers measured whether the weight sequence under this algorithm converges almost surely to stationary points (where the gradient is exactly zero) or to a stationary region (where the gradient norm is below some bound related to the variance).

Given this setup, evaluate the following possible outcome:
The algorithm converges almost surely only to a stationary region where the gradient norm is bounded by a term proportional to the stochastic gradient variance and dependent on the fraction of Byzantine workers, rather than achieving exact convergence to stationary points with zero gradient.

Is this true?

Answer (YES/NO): NO